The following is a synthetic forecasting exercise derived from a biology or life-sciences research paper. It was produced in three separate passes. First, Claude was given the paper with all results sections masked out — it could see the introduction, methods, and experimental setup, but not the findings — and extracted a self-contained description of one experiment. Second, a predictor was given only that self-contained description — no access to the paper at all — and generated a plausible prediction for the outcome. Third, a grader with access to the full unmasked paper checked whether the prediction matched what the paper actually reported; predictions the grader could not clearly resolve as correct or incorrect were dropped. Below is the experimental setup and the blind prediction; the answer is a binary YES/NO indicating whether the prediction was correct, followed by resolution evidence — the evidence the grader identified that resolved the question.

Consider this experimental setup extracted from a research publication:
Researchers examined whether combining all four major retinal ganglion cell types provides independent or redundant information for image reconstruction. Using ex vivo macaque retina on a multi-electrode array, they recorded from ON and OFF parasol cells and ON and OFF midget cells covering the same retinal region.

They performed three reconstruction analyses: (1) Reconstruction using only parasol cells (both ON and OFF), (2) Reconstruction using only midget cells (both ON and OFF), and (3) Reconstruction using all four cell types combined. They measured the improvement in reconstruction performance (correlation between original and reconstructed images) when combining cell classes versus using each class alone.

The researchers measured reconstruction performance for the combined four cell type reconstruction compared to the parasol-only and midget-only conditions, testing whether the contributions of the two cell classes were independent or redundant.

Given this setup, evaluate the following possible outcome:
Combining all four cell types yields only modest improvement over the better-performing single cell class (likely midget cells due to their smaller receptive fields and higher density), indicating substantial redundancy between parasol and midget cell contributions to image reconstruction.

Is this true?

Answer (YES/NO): NO